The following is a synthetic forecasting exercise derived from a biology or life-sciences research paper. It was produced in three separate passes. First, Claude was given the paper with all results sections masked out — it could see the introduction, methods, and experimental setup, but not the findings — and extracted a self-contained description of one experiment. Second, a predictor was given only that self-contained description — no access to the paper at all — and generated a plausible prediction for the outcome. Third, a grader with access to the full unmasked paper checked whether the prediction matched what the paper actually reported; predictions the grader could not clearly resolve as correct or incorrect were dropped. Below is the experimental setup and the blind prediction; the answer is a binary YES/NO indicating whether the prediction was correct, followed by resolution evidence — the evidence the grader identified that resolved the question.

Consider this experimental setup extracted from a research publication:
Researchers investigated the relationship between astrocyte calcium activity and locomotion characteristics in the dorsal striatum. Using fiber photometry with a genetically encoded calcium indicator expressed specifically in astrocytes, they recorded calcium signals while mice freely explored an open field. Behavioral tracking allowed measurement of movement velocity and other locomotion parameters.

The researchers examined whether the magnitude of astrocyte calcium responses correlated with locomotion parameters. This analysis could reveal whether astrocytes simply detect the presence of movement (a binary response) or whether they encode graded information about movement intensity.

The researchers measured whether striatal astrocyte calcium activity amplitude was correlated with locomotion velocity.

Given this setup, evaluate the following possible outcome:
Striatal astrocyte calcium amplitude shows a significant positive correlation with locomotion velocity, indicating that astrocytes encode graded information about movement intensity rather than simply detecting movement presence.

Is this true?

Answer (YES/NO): NO